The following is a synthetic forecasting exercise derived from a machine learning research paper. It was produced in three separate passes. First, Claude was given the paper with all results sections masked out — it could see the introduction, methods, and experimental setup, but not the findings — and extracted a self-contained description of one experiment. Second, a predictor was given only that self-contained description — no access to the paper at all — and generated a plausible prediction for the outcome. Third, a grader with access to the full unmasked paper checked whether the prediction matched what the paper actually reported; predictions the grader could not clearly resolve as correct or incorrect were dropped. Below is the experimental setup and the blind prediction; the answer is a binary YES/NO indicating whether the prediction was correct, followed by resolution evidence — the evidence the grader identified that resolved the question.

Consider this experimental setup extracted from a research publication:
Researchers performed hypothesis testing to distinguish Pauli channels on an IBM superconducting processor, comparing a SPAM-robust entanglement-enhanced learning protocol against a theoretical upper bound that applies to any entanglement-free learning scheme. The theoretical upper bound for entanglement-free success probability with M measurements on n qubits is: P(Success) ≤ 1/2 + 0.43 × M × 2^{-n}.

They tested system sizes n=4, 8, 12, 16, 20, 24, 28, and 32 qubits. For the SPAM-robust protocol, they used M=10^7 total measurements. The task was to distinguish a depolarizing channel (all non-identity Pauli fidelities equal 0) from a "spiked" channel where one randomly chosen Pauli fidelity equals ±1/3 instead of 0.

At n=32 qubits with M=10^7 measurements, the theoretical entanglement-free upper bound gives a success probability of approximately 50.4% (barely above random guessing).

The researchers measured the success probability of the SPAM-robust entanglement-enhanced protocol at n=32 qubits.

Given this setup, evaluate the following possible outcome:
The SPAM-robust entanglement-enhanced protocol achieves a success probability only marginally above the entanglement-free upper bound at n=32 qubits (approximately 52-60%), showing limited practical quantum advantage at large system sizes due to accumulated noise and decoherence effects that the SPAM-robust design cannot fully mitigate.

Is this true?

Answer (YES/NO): NO